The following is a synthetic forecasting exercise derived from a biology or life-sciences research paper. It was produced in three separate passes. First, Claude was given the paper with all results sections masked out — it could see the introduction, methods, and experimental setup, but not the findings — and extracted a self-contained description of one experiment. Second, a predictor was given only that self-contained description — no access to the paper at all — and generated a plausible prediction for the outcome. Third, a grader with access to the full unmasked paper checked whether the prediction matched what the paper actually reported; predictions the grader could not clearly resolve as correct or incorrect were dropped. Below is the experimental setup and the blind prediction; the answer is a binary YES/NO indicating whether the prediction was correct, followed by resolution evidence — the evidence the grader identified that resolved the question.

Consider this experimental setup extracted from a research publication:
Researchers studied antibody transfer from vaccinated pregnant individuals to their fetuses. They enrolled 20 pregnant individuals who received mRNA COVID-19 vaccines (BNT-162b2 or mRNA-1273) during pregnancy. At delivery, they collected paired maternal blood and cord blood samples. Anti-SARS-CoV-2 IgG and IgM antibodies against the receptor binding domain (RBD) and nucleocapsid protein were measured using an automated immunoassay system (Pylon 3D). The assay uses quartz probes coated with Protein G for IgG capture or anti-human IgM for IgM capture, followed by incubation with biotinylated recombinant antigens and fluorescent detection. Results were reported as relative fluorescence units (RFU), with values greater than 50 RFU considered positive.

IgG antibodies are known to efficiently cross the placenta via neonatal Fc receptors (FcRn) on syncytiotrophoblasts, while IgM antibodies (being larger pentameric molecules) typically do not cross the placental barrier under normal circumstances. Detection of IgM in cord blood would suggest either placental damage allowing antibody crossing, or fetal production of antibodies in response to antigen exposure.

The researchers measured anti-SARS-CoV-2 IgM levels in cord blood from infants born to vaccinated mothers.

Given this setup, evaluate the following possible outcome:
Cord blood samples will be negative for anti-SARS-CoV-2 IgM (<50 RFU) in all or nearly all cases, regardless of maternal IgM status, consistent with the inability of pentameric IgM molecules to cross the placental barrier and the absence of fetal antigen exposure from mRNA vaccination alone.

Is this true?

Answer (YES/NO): YES